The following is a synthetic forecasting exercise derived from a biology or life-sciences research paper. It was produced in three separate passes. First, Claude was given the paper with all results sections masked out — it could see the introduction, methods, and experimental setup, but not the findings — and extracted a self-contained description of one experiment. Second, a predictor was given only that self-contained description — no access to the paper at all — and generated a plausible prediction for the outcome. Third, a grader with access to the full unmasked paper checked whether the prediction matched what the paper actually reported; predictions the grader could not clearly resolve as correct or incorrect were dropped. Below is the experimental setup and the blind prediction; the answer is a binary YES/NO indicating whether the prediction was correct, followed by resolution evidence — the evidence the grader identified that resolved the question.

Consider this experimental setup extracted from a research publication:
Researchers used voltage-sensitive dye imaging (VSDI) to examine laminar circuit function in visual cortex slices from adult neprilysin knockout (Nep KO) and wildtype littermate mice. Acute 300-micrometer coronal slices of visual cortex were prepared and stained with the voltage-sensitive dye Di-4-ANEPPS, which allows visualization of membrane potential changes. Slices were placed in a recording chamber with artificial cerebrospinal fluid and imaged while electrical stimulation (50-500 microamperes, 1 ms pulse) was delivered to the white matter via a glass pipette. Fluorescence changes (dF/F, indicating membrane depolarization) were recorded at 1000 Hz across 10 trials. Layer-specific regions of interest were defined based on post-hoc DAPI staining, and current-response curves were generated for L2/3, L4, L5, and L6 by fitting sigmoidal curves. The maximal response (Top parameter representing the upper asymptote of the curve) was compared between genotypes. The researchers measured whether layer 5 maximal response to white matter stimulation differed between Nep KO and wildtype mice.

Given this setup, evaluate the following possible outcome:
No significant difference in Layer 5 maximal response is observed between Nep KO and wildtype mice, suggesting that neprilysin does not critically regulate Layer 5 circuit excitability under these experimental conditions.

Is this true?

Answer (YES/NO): NO